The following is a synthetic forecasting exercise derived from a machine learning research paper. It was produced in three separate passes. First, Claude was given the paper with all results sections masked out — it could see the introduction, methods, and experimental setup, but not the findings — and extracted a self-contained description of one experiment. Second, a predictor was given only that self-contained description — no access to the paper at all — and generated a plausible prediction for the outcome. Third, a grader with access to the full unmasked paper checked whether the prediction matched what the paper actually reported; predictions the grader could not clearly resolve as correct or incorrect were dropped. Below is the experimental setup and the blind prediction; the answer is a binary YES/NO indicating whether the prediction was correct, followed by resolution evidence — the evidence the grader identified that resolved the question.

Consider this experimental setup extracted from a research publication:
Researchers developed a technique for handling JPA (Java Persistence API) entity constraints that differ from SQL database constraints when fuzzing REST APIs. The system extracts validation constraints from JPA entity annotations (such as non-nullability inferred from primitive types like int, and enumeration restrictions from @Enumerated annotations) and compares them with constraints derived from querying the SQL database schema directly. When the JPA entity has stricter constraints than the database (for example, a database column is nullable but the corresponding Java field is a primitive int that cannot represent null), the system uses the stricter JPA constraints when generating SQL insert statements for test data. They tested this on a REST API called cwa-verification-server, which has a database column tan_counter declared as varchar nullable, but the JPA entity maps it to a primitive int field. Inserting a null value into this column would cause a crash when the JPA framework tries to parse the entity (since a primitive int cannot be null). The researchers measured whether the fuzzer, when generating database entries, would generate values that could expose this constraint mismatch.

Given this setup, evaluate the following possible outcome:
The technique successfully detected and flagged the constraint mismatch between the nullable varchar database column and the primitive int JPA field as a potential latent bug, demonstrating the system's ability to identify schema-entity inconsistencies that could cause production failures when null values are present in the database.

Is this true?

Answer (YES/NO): NO